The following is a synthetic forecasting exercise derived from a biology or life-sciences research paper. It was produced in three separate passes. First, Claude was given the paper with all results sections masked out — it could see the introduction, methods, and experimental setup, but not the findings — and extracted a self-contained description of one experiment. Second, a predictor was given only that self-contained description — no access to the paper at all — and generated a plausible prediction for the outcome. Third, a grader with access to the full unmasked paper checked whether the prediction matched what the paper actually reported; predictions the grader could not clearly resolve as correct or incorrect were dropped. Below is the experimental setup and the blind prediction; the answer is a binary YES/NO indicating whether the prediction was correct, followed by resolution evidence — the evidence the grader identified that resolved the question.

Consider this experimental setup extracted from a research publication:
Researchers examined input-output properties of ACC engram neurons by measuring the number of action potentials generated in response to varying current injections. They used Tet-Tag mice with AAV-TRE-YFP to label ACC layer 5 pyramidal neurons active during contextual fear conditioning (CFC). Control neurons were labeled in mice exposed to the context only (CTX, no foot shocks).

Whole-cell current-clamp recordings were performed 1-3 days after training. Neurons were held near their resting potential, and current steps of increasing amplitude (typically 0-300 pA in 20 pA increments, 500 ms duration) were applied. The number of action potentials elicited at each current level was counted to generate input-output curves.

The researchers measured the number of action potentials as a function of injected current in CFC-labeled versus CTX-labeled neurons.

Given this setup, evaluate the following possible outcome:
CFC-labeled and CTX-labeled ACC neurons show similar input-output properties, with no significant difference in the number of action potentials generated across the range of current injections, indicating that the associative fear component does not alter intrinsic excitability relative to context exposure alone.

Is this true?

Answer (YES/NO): NO